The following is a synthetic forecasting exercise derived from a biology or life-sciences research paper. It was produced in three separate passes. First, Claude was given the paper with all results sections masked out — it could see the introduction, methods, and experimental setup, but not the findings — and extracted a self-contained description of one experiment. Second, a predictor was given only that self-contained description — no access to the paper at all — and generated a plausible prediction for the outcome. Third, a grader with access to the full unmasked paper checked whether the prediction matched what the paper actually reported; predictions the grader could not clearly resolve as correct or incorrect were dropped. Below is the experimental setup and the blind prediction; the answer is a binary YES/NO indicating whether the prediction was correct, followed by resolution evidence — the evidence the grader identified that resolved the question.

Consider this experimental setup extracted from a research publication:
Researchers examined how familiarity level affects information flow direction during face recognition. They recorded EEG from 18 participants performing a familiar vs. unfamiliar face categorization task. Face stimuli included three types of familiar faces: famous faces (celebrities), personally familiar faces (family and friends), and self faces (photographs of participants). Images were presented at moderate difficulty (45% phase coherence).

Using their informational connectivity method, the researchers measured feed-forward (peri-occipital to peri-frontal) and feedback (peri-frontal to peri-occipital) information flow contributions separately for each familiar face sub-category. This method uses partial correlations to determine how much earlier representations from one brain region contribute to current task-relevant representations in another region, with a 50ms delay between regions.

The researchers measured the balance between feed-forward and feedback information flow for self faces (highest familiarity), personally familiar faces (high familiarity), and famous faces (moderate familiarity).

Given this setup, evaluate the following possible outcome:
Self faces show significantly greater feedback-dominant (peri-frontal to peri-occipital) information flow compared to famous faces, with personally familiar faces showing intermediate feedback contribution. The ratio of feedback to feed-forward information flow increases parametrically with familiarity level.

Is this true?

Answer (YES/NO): NO